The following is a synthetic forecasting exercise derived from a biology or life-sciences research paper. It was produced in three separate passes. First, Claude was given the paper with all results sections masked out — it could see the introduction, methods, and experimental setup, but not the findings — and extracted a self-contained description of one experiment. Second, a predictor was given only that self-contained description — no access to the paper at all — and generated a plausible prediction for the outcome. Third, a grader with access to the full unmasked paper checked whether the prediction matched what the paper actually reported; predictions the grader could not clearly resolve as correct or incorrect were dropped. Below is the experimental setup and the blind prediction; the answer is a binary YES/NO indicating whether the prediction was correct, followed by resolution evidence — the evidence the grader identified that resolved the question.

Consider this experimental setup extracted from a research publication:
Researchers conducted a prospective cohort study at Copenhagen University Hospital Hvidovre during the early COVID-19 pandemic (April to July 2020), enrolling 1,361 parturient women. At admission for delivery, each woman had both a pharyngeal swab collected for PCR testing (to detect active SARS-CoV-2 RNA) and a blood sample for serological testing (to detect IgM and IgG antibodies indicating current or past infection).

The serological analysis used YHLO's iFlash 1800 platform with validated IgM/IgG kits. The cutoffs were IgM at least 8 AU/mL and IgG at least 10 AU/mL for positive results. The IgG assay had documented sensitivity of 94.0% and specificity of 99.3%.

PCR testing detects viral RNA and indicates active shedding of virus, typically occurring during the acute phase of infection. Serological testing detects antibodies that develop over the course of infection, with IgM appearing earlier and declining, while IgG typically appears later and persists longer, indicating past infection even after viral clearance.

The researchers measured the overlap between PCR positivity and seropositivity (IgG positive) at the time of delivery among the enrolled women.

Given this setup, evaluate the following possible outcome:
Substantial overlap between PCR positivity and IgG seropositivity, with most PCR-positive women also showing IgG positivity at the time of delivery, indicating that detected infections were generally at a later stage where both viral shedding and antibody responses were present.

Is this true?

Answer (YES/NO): NO